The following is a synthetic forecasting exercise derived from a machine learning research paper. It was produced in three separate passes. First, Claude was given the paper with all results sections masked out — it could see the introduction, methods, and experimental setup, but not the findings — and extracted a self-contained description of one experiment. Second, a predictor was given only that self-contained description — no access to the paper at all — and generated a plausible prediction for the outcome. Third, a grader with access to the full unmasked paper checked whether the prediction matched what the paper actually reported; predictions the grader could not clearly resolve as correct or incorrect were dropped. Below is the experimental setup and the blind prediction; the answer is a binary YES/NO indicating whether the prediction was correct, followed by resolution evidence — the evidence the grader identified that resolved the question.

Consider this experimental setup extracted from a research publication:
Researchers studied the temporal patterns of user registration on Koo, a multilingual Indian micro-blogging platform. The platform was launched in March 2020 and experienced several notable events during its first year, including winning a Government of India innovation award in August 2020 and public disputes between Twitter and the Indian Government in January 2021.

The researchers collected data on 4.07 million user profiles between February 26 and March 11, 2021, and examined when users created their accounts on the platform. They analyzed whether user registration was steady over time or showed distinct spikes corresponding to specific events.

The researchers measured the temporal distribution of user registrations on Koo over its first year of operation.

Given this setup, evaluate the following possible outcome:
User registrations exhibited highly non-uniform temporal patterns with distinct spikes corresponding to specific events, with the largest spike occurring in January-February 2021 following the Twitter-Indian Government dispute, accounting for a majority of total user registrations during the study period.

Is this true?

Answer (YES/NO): NO